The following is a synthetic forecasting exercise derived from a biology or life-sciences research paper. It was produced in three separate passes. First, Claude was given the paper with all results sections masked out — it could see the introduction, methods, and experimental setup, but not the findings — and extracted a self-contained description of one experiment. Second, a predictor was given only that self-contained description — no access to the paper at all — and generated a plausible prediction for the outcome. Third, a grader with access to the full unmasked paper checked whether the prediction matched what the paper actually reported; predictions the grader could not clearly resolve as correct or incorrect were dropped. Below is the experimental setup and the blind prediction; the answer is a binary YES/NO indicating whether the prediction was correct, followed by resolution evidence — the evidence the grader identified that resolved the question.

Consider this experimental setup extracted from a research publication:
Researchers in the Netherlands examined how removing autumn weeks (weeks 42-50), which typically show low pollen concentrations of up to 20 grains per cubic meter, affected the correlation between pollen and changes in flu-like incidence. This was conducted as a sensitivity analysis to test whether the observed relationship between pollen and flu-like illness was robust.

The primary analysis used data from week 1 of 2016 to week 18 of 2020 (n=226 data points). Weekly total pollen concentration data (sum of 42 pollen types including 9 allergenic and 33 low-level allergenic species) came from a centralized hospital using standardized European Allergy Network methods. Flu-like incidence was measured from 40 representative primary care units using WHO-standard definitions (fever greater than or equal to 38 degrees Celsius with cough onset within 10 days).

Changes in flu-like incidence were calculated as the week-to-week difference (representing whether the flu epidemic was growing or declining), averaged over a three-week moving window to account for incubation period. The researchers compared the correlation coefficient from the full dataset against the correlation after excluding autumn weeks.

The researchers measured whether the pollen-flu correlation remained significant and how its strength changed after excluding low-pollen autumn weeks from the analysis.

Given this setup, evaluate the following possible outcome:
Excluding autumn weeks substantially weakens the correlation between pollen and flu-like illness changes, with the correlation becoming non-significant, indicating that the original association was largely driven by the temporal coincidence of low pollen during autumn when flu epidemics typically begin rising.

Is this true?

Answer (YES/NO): NO